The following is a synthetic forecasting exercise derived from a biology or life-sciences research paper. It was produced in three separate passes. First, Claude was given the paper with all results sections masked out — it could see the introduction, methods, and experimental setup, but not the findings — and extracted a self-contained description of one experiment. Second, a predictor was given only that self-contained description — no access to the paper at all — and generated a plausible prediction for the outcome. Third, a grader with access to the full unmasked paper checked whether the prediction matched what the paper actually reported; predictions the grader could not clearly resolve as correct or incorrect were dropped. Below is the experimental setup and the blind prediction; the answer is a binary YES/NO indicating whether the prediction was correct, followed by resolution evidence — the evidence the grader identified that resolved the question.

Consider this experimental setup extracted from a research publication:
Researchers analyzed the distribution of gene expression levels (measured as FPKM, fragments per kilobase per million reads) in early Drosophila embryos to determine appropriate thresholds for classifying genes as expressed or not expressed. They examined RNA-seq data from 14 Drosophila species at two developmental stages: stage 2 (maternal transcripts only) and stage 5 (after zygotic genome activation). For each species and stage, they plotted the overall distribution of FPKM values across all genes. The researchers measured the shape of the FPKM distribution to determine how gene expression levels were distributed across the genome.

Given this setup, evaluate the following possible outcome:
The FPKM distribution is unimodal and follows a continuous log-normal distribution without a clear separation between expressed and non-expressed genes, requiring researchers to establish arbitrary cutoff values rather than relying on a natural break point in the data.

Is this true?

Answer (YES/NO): NO